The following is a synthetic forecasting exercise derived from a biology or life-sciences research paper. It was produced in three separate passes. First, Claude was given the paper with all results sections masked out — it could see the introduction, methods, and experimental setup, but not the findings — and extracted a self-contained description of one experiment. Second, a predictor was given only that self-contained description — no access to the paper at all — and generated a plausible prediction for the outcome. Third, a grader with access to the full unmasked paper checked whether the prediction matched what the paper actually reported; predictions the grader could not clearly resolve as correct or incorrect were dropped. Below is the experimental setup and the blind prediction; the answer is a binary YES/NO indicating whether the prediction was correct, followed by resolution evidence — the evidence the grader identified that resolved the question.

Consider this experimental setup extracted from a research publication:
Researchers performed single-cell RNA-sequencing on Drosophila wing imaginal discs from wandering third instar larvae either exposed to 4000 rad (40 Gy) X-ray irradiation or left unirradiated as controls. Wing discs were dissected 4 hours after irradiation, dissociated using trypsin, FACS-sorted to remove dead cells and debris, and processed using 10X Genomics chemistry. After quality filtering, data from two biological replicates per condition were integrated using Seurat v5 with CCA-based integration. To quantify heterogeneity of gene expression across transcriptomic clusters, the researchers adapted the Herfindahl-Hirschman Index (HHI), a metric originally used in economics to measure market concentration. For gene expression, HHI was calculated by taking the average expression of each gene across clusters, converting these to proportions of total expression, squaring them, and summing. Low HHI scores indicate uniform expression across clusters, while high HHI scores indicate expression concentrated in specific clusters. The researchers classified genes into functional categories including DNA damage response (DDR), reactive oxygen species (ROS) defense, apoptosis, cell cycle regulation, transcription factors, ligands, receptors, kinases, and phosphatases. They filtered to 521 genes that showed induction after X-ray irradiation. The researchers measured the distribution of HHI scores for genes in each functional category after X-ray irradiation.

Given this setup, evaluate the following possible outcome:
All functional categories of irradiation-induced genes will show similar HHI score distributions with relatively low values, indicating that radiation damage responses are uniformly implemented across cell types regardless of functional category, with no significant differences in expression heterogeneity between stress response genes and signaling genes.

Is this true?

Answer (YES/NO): NO